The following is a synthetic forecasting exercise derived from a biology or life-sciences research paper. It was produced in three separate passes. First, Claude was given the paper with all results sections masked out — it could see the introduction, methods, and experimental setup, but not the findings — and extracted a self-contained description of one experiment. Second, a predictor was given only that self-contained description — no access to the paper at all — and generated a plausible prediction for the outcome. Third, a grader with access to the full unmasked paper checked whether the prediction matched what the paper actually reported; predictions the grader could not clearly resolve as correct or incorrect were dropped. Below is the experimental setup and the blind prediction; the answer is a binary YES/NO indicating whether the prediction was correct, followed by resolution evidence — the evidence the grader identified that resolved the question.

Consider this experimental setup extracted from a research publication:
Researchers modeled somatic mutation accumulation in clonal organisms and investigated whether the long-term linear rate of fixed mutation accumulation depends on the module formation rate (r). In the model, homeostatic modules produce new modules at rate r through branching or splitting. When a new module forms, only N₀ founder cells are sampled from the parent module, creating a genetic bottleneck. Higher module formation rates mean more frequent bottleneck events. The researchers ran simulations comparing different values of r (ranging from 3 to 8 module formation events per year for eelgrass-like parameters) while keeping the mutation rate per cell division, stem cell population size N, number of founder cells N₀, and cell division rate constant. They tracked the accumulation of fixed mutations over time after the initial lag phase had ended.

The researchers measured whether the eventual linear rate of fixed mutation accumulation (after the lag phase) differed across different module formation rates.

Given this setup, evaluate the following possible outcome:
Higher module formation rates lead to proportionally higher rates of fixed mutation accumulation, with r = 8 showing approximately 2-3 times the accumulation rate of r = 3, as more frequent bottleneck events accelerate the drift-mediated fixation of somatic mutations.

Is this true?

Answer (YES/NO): NO